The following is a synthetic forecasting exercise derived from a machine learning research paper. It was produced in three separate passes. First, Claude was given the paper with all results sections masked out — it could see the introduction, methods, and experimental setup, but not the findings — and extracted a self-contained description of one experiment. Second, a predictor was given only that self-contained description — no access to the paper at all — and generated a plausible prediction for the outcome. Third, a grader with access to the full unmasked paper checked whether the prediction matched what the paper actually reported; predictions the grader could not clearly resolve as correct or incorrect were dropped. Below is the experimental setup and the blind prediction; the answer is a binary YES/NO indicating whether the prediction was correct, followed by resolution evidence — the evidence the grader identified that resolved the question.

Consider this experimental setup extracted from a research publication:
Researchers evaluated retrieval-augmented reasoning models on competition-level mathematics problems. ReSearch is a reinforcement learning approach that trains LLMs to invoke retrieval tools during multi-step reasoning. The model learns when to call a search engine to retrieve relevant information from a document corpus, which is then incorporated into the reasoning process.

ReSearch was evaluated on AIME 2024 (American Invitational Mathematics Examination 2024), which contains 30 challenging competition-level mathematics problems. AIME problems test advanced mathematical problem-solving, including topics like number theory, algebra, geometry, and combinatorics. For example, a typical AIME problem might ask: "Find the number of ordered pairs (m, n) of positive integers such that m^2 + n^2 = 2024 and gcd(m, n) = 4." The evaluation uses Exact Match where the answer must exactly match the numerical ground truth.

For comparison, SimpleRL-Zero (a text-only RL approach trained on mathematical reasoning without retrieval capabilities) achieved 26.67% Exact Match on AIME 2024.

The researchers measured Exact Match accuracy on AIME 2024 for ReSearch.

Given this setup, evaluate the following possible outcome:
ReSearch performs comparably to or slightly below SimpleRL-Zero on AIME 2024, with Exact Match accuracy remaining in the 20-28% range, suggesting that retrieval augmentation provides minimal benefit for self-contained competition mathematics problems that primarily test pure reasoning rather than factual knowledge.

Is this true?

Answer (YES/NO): NO